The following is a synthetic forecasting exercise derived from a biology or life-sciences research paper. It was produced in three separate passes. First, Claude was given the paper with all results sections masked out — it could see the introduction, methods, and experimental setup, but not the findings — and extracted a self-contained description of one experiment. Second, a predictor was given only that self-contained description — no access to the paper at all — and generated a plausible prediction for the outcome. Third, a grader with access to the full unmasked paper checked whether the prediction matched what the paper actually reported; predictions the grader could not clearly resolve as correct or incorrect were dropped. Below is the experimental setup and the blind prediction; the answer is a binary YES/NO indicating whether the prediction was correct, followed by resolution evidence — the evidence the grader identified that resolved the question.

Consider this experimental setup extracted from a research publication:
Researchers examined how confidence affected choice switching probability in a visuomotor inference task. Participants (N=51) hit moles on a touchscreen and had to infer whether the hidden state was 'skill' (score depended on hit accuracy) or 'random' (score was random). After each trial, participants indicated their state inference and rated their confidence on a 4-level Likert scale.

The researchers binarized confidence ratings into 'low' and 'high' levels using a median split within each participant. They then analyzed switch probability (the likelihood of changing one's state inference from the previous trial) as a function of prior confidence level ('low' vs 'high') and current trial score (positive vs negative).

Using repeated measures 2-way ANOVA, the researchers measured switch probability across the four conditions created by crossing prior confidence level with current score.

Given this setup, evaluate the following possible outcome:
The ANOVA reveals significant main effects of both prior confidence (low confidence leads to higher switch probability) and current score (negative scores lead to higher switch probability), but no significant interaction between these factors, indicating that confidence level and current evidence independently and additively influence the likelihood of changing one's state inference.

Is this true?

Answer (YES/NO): YES